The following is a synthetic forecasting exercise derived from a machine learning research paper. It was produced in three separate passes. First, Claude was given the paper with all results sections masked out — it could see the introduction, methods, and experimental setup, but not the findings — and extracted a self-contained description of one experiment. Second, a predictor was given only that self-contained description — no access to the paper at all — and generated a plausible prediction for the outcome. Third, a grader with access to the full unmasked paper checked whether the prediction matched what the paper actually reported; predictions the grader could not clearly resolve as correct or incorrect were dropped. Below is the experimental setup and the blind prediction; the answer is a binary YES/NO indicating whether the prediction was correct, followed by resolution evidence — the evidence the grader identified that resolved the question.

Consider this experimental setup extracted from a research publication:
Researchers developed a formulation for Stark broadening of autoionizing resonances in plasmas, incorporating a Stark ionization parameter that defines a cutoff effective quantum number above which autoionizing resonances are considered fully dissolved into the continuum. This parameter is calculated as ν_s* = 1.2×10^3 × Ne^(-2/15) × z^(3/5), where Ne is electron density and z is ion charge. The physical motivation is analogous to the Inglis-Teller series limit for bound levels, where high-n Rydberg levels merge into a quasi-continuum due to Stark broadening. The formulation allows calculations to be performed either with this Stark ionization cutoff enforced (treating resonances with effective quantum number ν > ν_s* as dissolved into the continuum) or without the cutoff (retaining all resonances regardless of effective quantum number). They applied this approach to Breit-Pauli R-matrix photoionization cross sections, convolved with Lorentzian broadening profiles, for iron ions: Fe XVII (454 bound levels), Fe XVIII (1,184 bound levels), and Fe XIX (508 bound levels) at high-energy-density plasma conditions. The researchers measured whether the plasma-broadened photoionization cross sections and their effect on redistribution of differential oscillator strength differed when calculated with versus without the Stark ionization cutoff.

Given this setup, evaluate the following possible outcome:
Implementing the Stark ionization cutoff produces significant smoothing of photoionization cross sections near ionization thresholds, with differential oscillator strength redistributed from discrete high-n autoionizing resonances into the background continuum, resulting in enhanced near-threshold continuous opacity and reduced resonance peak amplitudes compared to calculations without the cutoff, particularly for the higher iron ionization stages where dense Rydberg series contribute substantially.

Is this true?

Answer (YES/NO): NO